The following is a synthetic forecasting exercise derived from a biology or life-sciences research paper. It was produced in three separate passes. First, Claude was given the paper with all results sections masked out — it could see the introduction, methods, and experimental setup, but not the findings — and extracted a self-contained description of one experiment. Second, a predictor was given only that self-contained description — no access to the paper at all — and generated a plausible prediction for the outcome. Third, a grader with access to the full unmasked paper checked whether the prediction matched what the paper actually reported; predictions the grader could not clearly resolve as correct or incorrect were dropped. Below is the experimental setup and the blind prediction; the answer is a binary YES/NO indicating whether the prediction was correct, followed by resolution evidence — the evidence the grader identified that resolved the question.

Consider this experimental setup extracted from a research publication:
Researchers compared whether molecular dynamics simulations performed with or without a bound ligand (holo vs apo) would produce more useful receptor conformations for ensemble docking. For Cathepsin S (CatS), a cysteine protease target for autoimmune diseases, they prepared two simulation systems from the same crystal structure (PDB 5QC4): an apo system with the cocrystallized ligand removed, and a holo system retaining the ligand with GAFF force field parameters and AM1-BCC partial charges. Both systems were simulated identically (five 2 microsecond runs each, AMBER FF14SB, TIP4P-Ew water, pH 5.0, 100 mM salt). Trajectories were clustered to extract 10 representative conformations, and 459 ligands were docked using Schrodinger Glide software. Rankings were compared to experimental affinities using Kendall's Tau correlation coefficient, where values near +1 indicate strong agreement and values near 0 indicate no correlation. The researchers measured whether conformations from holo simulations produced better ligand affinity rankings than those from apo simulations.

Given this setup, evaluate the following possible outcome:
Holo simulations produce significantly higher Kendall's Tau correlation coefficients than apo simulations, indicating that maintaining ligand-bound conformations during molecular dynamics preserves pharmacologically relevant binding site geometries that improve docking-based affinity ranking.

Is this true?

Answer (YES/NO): NO